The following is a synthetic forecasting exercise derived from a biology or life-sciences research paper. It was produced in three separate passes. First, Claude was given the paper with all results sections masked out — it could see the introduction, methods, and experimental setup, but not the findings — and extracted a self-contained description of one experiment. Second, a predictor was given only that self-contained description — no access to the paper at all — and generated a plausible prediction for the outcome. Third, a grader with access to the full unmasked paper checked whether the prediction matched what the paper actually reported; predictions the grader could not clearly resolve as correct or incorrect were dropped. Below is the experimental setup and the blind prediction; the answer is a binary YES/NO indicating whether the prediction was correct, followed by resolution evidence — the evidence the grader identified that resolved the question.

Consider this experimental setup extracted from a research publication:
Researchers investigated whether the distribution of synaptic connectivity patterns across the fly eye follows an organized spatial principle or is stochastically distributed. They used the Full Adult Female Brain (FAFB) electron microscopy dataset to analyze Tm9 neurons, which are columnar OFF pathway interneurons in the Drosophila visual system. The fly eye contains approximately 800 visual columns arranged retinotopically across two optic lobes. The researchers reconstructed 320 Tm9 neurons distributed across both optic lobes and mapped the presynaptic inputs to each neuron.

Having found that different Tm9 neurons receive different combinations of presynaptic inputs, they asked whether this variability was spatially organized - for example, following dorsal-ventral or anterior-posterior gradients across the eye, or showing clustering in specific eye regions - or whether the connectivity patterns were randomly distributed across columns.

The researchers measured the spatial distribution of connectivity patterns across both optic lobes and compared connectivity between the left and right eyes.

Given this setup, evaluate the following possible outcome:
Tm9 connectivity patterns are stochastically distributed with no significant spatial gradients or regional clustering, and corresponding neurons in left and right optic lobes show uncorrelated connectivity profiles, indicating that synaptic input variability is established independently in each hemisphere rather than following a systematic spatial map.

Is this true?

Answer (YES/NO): YES